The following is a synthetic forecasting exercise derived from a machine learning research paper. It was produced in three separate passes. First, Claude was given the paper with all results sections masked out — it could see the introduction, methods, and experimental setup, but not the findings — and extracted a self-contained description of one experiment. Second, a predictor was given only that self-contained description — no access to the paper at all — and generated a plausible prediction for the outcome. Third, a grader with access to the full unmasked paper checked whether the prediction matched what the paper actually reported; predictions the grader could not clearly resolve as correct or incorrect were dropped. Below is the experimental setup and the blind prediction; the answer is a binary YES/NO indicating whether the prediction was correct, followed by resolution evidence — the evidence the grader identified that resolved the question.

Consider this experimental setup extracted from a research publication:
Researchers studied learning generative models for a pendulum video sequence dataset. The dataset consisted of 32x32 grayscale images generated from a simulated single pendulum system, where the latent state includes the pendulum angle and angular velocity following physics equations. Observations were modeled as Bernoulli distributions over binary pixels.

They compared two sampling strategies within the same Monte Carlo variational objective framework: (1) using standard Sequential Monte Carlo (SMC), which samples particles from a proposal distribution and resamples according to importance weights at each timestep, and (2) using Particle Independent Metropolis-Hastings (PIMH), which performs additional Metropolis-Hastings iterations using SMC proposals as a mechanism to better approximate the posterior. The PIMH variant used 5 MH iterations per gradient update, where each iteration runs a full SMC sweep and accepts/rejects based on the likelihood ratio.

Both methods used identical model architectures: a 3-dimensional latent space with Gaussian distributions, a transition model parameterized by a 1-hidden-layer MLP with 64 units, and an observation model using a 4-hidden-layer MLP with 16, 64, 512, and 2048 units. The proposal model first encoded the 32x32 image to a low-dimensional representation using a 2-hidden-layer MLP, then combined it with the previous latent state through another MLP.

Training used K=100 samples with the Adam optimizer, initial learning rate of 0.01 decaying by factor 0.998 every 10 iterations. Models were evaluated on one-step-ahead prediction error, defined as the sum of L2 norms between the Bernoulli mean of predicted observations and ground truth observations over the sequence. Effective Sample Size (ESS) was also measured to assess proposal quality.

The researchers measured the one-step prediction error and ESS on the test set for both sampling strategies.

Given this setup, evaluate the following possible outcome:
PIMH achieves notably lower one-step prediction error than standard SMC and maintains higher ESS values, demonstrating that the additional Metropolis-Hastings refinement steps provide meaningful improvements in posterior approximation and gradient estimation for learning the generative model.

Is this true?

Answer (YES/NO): NO